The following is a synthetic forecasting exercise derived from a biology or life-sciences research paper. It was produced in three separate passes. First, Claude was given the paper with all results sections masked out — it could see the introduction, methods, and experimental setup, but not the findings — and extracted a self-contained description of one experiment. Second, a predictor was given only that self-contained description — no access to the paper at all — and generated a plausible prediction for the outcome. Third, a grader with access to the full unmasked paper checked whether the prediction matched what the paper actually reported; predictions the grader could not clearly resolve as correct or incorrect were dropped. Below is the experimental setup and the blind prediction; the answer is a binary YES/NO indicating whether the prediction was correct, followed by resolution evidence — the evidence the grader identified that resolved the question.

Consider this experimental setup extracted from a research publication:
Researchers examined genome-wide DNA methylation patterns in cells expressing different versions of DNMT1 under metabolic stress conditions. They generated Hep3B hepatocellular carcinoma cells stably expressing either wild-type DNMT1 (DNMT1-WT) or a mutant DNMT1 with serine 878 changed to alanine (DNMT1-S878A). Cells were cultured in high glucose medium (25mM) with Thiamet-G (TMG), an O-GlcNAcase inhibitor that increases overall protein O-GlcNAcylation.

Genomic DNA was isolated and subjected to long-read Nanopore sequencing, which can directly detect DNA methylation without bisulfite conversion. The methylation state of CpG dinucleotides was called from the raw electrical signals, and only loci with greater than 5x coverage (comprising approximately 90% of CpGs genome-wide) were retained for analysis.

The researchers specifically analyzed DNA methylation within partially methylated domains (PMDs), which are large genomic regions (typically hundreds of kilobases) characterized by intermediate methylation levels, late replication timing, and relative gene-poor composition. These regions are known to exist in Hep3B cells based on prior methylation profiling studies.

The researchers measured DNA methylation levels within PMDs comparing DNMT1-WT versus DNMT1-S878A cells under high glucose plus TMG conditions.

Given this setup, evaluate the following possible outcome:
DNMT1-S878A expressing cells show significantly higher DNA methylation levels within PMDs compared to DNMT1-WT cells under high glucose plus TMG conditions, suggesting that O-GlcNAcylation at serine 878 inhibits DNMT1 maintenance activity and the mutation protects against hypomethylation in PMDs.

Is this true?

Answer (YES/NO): YES